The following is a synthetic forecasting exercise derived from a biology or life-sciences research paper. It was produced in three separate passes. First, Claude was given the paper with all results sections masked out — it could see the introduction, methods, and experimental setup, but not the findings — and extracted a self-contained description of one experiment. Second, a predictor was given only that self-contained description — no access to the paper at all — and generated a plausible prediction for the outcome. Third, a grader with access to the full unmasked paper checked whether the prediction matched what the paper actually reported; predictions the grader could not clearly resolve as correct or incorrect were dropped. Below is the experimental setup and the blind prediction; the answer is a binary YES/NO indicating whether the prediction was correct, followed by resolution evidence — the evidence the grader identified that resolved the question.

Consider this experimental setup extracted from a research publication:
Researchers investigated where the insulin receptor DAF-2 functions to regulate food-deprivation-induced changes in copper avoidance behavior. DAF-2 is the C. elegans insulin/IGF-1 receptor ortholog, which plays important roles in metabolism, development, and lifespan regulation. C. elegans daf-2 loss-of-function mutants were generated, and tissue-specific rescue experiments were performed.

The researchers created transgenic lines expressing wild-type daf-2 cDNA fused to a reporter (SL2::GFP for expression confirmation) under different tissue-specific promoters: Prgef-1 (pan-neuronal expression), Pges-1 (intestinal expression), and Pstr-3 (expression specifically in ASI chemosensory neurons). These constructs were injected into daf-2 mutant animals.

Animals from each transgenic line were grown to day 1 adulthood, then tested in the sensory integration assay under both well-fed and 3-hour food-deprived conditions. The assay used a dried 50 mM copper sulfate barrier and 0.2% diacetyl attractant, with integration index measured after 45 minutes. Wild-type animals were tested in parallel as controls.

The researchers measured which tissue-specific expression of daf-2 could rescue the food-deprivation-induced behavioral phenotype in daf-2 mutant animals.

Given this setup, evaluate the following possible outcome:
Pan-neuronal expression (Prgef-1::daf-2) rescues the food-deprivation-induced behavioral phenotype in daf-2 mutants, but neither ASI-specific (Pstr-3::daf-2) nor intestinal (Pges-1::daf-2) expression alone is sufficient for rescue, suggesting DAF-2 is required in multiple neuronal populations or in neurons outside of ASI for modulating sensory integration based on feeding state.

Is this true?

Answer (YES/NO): NO